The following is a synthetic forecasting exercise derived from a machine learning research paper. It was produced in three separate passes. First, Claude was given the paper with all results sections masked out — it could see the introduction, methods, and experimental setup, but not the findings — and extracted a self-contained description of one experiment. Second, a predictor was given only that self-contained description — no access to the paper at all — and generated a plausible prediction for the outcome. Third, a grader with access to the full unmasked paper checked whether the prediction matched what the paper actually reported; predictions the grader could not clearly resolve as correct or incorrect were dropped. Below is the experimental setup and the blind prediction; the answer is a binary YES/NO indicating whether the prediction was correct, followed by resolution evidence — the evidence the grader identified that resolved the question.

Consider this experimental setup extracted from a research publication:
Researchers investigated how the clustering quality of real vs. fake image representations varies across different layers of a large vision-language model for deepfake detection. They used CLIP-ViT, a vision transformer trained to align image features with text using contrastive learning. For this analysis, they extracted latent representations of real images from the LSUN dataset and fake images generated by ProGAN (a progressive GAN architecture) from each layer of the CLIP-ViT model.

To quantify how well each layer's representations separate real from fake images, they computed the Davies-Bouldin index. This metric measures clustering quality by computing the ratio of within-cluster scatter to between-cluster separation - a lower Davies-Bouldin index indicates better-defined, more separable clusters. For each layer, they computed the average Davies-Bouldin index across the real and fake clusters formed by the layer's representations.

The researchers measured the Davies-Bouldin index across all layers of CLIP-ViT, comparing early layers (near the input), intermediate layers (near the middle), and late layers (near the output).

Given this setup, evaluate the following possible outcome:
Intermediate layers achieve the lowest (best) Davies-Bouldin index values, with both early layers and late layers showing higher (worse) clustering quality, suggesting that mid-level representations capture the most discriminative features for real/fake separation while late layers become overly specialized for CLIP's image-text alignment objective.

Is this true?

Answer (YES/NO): YES